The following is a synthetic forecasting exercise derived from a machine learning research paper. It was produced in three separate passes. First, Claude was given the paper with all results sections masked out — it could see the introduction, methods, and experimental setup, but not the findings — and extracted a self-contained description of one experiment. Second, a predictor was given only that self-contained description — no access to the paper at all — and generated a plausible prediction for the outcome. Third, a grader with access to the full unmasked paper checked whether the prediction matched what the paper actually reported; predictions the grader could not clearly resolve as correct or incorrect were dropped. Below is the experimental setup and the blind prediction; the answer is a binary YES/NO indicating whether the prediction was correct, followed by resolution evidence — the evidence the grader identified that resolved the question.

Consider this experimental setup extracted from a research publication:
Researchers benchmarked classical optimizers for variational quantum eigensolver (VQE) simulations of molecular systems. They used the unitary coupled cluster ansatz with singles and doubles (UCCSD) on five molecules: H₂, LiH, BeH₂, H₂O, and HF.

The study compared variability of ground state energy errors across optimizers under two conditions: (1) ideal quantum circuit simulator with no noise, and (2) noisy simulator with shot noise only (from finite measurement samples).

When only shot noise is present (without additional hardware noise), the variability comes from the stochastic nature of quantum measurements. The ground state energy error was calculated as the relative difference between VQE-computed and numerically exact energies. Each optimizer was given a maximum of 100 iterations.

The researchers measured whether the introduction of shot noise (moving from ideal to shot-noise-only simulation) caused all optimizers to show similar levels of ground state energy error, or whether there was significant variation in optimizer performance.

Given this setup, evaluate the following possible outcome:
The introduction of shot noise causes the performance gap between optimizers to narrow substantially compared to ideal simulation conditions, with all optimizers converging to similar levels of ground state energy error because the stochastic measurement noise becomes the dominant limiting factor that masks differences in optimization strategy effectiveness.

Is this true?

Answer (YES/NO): NO